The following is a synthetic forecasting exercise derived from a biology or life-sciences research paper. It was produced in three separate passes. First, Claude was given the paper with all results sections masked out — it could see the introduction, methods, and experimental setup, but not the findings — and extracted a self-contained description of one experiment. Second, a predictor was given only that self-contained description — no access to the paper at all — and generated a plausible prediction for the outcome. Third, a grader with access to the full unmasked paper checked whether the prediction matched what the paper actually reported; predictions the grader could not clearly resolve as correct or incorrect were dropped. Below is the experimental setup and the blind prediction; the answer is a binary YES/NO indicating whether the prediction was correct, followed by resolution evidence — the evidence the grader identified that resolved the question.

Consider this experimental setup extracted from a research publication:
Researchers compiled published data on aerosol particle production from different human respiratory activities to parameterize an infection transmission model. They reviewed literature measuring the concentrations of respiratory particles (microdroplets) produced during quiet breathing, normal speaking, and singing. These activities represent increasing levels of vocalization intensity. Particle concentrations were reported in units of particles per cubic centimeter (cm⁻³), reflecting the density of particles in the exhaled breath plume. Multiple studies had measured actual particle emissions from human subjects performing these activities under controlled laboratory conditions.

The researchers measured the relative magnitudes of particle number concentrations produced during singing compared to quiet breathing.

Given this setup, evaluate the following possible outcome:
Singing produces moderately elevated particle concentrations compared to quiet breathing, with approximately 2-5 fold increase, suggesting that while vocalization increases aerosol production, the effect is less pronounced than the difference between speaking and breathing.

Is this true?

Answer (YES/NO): NO